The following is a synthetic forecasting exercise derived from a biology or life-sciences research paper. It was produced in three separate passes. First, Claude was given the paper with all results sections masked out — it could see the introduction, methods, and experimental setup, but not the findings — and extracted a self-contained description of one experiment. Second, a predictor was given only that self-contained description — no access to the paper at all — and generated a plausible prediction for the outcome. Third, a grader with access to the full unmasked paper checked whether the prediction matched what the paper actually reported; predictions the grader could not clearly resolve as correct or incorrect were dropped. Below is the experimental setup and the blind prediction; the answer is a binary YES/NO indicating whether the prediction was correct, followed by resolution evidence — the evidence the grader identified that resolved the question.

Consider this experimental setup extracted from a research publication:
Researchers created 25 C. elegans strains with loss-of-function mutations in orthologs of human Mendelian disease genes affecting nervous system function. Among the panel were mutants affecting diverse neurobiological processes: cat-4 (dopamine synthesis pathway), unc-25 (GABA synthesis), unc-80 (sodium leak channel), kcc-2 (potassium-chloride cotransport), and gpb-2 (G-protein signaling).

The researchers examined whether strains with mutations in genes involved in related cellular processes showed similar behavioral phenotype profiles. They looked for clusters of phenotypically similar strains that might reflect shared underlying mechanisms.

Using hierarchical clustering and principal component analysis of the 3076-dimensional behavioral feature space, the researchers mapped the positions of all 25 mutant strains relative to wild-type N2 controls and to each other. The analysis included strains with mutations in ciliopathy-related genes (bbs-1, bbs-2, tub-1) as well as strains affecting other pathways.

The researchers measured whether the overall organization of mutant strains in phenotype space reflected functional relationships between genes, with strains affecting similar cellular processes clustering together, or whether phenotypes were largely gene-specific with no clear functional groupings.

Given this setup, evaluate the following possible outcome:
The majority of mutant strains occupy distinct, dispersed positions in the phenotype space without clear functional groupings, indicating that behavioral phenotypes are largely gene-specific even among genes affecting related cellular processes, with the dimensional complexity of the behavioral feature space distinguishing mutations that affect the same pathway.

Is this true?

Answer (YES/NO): NO